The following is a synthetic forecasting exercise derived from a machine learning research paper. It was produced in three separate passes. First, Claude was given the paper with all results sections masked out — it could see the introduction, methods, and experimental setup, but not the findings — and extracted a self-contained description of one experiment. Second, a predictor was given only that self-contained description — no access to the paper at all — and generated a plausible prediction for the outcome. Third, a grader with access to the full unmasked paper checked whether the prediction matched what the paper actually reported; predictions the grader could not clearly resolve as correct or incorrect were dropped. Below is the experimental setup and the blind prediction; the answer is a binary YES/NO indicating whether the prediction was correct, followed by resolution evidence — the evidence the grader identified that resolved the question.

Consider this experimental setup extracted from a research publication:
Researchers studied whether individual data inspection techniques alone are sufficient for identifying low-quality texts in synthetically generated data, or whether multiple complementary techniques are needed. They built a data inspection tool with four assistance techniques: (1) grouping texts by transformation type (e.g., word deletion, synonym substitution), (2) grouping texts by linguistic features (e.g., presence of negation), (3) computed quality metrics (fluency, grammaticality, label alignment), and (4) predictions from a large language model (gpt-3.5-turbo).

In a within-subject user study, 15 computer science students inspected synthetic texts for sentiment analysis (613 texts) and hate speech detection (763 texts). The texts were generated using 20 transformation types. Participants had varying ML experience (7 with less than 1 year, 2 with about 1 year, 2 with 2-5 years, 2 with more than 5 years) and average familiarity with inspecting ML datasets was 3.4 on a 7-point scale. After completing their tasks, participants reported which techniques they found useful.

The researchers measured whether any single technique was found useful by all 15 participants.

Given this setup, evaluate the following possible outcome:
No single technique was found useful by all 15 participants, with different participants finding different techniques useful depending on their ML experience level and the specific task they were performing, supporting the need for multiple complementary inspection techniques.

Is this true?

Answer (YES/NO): NO